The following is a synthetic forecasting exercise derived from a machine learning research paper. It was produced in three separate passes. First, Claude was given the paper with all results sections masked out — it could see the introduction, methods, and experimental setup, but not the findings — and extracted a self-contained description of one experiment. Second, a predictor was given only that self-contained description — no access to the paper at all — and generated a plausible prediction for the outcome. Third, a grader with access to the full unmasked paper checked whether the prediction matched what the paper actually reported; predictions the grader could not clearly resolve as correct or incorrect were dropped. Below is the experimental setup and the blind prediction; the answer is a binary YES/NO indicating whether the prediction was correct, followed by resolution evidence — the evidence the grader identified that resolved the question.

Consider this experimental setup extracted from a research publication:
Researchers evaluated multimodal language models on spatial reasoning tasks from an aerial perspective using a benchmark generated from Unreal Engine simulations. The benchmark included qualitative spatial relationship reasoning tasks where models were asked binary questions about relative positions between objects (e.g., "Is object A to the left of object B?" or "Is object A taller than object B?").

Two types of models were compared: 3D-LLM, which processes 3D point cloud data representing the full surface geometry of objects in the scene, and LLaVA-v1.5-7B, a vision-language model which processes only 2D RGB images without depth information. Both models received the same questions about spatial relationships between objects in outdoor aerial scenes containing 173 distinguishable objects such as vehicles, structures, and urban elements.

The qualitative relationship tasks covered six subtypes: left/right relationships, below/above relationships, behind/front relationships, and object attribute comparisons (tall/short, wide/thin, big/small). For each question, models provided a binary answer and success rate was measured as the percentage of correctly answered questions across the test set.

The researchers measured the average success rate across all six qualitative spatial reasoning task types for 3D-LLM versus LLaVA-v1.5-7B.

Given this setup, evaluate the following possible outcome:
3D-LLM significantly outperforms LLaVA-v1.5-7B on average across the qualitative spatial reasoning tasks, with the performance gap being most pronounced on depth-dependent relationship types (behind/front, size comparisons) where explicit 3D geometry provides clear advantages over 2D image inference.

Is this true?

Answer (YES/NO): NO